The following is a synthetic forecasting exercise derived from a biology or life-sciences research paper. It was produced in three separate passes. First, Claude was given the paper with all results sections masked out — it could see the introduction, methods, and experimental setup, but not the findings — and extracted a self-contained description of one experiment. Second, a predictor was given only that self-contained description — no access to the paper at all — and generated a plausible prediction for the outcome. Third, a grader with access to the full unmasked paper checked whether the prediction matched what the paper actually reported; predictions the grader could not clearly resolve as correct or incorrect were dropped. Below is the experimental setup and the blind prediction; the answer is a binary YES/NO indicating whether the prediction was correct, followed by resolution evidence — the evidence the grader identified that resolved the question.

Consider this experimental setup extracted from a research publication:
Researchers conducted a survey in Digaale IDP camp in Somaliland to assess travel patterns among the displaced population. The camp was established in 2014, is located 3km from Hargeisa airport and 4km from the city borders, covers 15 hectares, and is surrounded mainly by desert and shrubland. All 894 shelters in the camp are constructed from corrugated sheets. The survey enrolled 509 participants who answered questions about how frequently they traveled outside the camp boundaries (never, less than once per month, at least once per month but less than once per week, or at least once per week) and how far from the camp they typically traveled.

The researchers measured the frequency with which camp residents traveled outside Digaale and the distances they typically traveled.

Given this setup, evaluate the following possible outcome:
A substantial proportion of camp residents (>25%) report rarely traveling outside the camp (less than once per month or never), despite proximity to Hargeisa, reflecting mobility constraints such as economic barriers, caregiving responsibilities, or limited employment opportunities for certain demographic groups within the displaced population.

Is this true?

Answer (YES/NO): YES